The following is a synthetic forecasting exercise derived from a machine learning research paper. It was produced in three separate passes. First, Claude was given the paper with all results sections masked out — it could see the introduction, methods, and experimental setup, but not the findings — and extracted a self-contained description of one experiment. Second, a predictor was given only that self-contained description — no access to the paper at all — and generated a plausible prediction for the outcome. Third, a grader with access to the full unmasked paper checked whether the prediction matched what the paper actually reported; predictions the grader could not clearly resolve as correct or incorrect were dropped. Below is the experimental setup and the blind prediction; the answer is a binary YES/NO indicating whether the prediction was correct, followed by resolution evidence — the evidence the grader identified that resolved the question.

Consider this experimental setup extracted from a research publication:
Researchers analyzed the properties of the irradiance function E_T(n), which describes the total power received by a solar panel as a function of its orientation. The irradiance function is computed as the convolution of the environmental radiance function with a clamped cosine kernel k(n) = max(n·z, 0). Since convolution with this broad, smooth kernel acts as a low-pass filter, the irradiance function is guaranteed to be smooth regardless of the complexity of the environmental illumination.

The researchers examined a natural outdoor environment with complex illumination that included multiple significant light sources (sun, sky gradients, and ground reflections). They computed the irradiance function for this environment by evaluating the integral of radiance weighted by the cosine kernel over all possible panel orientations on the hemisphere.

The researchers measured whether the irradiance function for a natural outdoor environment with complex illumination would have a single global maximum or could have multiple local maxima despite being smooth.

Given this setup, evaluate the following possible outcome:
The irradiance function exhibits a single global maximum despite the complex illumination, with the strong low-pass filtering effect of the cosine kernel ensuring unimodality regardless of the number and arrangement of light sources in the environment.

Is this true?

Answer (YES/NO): NO